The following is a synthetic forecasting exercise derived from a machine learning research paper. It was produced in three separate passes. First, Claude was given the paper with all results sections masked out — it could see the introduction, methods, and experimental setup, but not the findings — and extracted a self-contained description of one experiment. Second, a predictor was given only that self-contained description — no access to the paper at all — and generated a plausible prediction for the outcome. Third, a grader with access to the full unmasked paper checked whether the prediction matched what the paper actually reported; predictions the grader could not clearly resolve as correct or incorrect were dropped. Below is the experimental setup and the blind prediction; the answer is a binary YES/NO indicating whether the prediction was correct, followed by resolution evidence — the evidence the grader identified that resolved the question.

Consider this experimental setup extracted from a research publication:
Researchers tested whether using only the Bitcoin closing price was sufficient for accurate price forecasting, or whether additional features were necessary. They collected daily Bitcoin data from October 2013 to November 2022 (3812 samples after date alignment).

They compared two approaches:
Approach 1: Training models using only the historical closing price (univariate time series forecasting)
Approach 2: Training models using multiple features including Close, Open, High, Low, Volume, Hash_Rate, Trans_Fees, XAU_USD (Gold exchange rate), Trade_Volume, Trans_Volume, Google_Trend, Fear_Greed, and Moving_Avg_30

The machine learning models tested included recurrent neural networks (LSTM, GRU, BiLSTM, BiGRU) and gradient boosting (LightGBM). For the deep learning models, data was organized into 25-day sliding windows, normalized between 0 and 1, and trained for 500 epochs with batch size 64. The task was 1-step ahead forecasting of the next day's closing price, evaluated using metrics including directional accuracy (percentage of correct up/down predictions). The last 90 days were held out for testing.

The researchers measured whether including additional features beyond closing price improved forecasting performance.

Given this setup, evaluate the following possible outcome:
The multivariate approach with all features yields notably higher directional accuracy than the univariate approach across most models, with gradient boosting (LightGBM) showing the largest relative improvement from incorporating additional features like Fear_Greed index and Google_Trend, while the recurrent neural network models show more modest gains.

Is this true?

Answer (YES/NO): NO